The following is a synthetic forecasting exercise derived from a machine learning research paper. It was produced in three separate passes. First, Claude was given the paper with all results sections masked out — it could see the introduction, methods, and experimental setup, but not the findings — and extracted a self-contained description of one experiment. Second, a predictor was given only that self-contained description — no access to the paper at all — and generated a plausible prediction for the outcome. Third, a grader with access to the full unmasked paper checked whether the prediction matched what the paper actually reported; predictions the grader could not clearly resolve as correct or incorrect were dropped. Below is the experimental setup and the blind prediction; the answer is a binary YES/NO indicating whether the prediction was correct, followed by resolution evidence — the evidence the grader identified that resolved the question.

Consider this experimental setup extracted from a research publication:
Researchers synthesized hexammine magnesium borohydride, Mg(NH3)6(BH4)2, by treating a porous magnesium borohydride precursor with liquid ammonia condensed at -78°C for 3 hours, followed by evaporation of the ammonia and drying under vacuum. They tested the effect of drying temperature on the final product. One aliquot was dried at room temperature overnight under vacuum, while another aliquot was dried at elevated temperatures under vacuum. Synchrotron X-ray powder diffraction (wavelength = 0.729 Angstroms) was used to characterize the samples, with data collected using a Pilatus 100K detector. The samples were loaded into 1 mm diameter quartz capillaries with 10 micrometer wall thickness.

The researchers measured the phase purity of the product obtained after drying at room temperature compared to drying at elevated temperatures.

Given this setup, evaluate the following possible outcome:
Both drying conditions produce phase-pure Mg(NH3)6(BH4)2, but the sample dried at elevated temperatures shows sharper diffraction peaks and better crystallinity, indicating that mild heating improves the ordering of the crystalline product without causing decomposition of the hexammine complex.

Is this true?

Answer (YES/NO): NO